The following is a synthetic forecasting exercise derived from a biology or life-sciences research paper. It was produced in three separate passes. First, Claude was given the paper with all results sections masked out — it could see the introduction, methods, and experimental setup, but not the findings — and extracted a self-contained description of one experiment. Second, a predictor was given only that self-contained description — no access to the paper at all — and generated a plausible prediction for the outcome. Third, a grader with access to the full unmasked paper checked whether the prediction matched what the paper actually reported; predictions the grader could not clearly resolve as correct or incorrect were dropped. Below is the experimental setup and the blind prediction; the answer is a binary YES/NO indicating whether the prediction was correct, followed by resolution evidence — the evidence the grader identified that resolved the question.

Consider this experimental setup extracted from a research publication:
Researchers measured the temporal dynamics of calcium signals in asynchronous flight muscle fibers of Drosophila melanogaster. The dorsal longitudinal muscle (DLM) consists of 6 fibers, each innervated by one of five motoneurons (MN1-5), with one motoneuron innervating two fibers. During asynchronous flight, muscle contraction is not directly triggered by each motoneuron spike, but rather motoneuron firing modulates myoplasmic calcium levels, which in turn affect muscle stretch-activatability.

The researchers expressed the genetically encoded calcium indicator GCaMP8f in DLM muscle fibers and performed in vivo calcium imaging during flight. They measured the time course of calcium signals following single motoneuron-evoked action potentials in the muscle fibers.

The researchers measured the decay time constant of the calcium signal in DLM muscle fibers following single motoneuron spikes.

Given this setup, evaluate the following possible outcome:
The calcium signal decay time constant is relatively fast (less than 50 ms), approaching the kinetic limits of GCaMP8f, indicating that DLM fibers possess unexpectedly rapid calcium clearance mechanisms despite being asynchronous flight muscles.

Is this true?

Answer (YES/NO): NO